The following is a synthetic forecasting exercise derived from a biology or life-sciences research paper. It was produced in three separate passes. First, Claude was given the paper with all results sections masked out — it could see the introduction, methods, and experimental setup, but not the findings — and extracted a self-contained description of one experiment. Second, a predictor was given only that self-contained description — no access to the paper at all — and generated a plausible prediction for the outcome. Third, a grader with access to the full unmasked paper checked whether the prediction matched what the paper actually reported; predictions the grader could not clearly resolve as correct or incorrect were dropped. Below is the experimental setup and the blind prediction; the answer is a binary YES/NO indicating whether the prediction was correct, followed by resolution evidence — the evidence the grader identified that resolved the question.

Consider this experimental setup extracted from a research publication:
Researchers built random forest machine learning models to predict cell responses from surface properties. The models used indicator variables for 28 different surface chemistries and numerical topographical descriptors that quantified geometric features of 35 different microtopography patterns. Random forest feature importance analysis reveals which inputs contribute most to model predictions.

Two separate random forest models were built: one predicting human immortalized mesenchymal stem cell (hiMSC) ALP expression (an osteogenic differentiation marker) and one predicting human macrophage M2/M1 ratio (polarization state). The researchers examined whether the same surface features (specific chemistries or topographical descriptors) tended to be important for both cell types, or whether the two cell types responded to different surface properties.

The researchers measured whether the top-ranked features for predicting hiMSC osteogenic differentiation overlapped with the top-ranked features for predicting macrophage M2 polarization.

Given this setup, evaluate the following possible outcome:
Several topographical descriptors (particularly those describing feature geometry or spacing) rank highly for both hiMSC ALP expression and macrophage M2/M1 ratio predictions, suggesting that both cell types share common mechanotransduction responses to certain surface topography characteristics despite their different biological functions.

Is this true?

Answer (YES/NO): NO